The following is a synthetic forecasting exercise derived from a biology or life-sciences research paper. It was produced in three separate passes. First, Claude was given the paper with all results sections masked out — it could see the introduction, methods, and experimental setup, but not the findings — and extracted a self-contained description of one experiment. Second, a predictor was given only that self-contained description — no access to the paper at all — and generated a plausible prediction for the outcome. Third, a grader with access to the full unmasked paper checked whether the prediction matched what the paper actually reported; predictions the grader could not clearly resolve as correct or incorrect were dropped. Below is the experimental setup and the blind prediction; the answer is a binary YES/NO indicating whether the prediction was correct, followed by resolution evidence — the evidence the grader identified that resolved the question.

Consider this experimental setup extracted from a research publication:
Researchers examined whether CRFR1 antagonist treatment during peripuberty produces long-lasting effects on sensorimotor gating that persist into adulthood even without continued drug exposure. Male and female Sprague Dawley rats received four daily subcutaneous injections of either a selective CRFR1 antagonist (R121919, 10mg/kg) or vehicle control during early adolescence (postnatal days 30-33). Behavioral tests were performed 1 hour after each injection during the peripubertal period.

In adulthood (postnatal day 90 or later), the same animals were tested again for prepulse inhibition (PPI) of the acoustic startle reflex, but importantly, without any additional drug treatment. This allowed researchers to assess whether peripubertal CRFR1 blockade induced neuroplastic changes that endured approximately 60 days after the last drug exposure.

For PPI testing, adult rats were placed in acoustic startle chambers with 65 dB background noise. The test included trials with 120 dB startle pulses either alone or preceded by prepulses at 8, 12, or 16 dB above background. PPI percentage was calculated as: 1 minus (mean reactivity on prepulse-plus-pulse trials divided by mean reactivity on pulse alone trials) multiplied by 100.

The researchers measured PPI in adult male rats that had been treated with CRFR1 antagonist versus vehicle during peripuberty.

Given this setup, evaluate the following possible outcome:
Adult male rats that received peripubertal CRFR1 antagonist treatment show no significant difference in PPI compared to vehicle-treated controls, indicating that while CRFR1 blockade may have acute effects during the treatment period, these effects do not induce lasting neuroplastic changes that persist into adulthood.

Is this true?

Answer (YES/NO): NO